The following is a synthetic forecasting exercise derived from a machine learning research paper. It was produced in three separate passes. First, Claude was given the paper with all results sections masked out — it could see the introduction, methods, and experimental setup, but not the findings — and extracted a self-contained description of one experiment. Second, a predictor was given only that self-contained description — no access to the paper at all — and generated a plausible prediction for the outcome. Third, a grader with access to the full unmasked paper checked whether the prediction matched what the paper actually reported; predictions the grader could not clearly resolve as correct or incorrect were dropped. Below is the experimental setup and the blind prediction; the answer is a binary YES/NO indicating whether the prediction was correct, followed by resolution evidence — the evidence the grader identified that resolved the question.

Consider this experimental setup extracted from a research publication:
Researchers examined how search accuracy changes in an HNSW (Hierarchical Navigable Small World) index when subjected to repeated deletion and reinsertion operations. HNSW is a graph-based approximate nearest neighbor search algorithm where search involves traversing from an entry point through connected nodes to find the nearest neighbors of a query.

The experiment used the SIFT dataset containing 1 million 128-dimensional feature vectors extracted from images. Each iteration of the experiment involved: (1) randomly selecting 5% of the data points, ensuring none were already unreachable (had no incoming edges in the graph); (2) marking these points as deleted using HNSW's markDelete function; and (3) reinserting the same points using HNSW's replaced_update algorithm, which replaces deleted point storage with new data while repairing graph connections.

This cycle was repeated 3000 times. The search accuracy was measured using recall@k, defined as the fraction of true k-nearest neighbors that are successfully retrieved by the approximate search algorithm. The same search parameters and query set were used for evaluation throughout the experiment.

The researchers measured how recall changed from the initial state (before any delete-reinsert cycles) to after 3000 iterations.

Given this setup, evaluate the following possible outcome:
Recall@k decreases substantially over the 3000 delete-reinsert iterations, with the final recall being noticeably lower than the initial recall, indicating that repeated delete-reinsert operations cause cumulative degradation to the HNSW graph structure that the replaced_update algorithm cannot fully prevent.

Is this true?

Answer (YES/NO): YES